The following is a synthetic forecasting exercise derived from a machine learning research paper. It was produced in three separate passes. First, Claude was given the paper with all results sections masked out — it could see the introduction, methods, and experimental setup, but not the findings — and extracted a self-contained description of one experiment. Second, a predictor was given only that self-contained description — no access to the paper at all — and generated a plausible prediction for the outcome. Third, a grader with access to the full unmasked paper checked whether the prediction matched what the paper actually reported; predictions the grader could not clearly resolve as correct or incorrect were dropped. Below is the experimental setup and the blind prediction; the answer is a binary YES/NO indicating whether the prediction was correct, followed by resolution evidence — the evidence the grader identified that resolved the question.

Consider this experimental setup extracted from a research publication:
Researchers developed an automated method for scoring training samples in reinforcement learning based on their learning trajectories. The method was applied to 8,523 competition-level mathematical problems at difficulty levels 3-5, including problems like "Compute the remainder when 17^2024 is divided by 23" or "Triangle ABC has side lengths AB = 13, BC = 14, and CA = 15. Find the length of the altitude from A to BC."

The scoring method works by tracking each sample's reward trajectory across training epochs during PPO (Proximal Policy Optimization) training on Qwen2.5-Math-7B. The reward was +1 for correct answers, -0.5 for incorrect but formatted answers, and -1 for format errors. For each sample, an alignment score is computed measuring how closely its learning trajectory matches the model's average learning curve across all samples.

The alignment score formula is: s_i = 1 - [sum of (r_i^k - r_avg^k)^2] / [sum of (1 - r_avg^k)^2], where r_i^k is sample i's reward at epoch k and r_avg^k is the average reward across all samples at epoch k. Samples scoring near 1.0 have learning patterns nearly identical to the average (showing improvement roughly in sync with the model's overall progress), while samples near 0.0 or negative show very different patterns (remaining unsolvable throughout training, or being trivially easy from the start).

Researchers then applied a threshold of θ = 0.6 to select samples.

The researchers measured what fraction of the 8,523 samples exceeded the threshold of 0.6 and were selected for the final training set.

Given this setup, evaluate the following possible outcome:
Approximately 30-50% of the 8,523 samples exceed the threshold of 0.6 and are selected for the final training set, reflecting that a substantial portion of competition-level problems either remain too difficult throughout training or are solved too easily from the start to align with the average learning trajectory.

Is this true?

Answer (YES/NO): NO